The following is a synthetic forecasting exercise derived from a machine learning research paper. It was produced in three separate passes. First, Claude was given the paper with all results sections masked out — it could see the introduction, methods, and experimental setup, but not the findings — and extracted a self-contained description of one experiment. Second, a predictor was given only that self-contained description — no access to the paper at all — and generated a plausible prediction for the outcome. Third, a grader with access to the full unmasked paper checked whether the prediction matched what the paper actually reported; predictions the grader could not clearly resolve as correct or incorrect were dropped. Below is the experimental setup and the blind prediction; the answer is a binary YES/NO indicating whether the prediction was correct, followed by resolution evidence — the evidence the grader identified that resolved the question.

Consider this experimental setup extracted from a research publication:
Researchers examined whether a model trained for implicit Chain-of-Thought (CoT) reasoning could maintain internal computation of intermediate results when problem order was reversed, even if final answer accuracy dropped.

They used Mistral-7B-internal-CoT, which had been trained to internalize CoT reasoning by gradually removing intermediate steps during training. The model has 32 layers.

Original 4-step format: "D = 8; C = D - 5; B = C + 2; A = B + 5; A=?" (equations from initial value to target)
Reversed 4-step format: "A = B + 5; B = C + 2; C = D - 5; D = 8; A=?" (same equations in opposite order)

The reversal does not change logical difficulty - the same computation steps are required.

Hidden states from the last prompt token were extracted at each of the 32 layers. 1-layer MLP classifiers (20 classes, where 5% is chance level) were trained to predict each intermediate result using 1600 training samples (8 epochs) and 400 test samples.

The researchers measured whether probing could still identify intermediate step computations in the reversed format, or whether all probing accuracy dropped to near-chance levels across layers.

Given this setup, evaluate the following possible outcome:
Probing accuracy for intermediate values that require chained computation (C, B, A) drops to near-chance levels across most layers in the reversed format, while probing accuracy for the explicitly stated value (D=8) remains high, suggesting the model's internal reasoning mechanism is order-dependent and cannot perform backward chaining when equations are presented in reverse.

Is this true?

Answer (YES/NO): YES